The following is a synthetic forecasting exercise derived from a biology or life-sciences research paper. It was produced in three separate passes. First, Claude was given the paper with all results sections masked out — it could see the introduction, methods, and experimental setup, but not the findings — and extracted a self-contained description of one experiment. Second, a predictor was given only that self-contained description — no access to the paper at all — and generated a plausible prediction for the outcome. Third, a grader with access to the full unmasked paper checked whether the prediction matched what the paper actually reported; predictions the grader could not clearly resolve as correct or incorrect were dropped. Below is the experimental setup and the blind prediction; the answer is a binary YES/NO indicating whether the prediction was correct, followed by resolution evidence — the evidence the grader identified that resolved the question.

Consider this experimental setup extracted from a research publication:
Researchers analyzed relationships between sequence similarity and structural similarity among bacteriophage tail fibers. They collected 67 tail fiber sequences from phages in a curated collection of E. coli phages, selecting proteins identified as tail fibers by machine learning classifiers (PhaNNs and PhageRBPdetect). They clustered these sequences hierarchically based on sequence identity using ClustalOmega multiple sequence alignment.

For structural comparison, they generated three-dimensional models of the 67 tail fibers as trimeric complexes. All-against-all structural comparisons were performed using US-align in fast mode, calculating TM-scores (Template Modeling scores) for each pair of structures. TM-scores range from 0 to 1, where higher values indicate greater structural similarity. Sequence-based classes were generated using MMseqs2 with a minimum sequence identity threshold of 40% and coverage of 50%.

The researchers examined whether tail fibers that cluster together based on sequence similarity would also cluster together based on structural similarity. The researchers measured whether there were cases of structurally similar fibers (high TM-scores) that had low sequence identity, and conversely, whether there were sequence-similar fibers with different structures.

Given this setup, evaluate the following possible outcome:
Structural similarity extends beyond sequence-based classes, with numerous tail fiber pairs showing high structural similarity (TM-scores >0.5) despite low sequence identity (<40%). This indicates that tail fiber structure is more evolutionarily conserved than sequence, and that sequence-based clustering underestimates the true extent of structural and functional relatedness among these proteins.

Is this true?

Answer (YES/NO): YES